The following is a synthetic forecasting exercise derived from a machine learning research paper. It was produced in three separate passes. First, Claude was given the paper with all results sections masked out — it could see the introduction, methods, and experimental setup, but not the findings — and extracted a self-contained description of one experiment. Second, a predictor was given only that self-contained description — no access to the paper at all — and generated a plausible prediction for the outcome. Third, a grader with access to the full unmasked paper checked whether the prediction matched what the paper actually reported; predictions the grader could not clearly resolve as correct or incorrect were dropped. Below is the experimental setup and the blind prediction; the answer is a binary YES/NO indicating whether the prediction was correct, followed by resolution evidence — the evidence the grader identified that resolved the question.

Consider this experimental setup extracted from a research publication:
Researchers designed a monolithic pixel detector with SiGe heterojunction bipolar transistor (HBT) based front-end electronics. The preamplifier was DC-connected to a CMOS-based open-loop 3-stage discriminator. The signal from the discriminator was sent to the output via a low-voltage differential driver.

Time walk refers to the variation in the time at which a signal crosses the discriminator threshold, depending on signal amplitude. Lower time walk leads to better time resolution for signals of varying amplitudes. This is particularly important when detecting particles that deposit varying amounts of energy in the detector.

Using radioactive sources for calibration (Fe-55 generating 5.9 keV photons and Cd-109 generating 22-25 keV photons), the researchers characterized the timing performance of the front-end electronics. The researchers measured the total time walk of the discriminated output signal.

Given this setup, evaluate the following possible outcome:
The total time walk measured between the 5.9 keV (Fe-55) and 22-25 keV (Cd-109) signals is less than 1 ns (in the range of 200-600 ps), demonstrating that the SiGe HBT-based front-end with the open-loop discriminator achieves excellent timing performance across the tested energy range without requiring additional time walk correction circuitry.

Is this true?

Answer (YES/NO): NO